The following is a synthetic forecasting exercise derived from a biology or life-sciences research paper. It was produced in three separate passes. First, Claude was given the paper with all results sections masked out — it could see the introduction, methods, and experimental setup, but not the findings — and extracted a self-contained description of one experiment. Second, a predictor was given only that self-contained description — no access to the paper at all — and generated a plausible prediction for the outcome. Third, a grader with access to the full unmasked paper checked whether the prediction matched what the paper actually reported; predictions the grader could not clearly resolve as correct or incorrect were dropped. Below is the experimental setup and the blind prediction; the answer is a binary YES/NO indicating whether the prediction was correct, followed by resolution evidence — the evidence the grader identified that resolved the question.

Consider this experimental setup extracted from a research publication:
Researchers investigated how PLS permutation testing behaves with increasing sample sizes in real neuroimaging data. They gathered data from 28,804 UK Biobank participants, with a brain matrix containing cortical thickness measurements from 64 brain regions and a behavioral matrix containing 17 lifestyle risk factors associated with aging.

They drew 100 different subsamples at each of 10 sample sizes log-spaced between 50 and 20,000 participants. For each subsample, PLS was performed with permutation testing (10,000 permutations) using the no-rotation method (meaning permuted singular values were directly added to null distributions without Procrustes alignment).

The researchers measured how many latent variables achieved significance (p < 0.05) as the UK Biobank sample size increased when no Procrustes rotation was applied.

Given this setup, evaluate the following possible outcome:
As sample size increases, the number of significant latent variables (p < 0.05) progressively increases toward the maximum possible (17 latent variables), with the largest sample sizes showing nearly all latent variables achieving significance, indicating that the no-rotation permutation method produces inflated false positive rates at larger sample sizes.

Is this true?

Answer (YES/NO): YES